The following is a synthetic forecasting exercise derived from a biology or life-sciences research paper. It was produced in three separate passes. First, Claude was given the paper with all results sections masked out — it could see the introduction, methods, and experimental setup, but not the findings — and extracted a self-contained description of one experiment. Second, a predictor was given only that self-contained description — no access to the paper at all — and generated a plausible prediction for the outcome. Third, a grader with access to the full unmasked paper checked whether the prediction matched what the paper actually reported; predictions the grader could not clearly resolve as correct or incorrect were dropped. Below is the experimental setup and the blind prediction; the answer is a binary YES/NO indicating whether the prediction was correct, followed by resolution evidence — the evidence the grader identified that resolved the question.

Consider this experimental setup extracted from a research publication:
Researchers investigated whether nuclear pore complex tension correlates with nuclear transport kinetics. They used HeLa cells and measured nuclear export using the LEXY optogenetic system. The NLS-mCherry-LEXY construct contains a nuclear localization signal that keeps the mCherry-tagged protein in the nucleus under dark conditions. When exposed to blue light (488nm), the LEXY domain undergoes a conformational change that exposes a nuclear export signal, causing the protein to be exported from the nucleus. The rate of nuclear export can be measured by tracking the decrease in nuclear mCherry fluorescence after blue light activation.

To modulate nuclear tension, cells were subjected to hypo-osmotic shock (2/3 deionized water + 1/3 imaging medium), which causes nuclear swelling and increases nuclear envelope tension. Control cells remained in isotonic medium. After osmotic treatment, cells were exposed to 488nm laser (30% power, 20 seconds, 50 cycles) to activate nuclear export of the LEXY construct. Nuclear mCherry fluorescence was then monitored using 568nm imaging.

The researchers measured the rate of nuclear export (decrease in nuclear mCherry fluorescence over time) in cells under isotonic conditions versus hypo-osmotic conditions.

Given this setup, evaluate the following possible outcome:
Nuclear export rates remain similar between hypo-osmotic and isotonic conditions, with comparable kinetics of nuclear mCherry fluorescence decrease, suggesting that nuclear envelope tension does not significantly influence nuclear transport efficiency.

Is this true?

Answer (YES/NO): NO